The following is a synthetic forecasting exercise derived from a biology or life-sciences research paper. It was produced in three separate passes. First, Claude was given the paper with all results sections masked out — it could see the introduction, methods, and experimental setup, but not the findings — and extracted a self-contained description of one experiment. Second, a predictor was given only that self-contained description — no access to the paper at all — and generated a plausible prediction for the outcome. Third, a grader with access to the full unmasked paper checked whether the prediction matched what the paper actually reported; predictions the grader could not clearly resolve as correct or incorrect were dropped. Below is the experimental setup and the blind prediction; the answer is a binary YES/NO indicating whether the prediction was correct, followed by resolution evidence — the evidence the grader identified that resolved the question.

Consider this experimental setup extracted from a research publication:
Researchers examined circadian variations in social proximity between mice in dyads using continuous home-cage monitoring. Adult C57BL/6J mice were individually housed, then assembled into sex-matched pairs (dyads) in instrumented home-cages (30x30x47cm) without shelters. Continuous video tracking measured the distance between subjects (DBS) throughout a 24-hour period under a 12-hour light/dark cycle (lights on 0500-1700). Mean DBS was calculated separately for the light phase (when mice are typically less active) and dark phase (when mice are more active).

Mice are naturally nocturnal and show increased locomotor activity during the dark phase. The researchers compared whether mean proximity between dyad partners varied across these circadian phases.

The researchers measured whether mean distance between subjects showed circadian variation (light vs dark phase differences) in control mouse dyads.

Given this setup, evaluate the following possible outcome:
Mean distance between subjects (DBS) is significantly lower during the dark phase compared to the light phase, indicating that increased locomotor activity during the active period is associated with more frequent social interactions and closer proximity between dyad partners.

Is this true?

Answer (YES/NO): NO